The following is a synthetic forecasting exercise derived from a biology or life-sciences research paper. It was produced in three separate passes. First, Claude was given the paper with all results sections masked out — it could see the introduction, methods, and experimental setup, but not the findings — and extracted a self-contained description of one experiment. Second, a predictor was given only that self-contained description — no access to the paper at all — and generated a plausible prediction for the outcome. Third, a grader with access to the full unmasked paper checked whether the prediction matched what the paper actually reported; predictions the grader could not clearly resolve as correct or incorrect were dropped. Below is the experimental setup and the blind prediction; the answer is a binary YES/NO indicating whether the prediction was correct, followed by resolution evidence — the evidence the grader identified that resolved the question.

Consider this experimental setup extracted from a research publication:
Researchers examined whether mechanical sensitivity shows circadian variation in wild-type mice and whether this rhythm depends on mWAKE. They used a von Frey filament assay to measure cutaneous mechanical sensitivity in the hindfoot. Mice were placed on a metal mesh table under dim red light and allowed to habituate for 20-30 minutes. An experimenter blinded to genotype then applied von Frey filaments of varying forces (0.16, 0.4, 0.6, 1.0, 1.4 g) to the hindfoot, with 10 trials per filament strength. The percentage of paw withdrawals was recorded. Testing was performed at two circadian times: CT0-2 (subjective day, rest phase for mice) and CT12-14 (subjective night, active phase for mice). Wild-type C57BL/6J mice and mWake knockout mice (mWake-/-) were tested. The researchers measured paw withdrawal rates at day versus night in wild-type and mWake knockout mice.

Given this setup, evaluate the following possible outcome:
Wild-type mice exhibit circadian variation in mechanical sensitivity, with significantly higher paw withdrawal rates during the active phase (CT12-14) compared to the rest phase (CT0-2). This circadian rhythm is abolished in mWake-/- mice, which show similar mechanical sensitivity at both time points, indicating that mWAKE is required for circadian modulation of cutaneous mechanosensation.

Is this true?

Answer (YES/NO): YES